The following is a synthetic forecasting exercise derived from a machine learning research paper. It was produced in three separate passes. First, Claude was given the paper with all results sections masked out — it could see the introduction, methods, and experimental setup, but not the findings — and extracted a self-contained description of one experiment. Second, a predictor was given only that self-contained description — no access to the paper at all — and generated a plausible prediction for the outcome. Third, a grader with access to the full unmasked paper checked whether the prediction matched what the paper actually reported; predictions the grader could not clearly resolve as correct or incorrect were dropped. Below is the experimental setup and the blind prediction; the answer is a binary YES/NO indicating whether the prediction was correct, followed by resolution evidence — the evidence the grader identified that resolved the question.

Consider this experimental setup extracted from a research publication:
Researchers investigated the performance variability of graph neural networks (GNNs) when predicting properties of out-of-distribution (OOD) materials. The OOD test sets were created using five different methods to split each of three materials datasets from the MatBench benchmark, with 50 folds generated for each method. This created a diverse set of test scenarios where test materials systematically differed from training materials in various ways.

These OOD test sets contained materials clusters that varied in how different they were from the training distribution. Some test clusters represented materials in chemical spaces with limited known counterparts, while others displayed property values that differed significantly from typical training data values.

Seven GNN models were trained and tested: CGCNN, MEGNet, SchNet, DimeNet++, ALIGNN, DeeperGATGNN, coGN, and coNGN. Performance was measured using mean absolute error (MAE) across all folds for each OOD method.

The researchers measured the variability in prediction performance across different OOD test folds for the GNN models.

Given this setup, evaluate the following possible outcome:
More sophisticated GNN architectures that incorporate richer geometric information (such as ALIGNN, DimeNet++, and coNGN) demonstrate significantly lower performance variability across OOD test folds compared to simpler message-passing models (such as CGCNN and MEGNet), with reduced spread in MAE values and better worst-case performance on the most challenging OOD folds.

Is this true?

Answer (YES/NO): NO